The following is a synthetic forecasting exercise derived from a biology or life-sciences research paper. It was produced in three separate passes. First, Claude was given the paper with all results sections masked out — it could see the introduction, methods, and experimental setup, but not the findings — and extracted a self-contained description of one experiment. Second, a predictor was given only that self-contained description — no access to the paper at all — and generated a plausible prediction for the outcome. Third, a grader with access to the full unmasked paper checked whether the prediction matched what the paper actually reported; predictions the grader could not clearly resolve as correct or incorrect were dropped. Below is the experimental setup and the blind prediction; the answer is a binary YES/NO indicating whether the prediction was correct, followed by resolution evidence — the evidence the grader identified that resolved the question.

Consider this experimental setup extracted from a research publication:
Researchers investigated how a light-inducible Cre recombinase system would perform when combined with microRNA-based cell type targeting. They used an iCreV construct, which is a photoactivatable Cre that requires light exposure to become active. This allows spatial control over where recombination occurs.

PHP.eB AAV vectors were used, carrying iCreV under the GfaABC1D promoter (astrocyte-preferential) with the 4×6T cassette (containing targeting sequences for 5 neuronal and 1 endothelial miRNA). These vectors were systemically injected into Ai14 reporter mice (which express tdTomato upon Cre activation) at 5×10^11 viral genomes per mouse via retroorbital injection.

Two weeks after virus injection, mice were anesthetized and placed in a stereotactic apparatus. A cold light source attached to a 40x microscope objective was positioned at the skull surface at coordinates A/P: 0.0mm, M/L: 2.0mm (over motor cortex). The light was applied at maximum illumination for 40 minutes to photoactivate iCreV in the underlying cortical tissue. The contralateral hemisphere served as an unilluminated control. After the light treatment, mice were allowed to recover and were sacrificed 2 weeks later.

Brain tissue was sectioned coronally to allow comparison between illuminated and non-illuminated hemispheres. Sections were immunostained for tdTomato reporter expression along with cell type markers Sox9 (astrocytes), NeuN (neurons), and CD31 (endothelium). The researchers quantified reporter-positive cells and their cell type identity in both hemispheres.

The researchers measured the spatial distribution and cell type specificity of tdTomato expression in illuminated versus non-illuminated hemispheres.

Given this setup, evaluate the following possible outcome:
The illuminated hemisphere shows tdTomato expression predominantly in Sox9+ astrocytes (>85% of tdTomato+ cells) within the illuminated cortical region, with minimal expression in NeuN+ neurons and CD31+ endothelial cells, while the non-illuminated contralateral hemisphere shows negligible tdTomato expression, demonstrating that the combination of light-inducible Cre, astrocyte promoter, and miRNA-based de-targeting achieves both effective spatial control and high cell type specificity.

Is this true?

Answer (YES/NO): NO